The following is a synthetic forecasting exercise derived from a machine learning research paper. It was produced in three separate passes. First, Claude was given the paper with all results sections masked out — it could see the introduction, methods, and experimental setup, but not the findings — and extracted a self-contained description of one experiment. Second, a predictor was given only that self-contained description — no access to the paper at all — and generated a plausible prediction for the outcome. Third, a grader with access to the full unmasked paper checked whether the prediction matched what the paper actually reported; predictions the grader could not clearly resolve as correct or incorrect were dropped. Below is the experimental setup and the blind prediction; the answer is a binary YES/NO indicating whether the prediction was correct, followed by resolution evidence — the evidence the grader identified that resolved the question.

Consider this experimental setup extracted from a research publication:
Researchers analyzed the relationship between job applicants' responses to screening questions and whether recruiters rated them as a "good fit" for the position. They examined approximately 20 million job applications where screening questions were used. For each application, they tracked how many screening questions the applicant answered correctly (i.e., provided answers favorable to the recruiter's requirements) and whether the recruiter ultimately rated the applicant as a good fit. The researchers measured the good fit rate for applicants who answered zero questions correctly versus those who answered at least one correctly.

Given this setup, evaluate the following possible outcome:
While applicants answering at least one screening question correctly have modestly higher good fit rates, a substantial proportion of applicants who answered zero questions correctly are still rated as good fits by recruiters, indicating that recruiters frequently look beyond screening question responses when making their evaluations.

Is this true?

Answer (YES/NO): NO